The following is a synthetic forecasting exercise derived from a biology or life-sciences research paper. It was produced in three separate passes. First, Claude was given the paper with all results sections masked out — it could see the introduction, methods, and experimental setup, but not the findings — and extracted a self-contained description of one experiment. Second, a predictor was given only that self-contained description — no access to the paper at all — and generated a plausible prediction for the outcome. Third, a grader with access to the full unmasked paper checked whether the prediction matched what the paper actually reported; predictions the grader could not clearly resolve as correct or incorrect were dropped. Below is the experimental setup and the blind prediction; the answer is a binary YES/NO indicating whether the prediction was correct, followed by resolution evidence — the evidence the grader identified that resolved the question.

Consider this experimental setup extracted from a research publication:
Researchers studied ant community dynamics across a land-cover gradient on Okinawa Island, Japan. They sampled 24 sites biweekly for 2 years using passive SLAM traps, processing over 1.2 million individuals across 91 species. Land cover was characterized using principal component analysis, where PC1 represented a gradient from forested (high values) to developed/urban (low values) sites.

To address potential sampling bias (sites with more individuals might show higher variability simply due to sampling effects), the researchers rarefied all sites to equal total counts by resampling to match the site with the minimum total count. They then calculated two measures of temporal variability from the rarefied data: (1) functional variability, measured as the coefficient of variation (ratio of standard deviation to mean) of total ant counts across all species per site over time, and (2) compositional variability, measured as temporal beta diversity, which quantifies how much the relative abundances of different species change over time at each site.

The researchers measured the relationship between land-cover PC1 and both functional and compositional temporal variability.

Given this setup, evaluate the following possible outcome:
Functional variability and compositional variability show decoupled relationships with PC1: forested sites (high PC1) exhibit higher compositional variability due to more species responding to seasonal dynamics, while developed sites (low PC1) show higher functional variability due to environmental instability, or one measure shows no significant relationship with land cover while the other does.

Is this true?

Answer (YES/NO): NO